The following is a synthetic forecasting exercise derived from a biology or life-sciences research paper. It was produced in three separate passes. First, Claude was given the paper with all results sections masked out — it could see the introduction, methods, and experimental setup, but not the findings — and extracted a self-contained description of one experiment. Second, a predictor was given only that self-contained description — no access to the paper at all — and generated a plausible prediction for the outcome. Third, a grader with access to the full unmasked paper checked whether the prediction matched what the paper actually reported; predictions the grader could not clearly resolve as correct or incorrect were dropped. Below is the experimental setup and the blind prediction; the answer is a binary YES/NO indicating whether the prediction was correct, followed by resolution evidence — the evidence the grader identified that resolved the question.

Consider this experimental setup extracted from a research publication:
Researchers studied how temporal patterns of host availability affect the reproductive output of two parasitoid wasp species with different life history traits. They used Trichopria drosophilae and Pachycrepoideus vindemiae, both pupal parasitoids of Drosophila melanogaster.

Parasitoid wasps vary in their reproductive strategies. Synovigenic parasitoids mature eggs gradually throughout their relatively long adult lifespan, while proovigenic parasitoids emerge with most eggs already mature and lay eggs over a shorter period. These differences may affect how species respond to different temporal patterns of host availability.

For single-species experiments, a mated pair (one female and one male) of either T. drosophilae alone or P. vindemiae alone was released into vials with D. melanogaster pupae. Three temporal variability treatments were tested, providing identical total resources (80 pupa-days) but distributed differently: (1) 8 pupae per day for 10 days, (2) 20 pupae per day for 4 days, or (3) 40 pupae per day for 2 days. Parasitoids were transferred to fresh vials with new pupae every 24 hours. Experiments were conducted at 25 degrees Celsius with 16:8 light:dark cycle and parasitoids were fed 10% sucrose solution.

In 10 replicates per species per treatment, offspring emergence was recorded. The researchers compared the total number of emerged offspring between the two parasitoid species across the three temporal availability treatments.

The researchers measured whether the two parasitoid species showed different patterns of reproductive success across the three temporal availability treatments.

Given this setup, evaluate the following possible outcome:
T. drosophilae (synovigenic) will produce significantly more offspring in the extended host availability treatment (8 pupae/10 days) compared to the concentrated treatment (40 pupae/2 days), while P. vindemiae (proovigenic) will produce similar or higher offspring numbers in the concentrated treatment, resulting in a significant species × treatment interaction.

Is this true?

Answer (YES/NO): NO